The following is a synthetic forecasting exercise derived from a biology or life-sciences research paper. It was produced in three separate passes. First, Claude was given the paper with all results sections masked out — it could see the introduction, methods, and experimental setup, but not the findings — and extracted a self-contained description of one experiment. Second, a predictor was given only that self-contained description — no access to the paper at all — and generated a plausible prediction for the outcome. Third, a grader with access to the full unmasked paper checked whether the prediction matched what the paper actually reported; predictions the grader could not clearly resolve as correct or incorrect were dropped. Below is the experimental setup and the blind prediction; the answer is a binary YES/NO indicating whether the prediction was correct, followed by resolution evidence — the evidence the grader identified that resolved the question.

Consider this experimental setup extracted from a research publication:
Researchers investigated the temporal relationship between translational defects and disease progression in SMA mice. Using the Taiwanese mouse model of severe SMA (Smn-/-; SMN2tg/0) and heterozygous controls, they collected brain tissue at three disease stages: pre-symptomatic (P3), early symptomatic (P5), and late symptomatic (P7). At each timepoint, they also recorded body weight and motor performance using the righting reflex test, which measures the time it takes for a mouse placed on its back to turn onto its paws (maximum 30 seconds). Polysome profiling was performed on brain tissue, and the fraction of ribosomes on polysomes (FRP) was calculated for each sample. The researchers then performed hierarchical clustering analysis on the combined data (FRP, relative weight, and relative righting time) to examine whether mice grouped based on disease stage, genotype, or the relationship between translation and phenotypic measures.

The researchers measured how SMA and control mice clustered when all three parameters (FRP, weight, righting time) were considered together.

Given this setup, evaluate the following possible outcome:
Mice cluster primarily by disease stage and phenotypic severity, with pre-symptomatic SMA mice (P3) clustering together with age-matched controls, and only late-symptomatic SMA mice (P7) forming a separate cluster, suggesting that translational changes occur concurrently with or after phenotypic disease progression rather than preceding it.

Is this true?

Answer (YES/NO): NO